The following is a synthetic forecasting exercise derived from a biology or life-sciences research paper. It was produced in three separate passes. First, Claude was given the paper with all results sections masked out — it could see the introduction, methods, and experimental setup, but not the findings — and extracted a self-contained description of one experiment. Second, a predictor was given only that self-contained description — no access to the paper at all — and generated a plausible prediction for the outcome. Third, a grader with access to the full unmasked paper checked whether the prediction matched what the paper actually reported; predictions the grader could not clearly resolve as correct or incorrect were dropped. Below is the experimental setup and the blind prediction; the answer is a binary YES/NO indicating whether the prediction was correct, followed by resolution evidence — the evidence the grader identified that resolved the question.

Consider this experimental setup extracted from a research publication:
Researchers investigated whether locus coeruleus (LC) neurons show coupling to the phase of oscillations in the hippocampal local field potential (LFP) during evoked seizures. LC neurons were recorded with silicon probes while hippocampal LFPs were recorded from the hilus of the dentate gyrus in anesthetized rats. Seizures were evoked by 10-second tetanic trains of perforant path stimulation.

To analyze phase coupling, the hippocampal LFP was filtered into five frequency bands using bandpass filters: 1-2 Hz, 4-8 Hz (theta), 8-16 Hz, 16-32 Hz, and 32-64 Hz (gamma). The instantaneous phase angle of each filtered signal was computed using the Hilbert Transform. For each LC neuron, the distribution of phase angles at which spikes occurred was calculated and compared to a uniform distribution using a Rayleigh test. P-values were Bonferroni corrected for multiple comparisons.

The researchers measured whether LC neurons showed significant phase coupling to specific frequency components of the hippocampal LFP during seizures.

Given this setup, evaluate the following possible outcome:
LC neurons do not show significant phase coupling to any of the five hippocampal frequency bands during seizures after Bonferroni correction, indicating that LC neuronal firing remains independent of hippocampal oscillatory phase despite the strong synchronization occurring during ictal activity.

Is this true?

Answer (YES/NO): NO